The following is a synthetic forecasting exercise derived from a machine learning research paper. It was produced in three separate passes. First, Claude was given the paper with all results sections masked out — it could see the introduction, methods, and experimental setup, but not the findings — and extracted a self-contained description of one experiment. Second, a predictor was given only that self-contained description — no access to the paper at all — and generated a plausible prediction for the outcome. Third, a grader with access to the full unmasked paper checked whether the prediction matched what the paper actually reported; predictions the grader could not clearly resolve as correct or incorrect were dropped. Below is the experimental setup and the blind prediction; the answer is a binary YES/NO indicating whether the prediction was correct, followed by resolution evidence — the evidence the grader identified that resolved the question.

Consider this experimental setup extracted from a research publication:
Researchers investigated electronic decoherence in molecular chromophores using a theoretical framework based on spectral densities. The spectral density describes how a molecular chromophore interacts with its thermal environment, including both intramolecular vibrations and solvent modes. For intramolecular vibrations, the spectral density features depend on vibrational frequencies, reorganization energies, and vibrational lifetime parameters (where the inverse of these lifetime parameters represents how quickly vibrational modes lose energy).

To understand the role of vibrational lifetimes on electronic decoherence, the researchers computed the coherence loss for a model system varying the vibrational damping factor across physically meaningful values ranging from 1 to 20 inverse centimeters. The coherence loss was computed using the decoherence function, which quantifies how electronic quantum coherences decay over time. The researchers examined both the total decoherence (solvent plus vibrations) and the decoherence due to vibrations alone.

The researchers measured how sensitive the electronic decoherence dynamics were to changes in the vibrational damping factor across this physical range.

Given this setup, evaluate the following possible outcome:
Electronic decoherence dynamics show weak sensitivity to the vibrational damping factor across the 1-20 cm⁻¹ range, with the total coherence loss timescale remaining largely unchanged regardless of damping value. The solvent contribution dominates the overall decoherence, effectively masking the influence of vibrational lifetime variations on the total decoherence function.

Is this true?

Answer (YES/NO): NO